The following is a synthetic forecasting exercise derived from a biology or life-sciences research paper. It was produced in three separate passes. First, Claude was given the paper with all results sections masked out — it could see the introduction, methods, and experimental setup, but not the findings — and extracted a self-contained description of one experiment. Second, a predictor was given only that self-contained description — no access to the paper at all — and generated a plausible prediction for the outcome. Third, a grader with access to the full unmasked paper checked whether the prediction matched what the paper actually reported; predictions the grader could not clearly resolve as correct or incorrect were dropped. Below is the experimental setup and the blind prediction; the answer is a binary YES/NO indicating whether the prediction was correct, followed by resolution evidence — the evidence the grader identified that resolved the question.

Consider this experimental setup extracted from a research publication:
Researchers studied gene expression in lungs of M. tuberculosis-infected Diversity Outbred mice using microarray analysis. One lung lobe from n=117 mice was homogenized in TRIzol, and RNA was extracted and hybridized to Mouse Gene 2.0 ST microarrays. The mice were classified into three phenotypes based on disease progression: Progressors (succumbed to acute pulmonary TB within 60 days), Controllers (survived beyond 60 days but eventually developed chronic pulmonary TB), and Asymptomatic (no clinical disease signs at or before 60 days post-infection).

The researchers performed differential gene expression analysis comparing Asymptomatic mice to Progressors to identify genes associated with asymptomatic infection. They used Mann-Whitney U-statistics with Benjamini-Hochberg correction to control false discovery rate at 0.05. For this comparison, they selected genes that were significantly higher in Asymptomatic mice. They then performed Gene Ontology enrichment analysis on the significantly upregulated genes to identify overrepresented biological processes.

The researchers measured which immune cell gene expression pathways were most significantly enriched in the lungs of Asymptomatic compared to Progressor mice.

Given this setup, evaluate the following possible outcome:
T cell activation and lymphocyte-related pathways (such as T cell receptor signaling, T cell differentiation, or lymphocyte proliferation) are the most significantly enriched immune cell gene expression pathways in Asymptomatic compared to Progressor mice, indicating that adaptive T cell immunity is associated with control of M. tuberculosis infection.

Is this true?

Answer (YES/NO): NO